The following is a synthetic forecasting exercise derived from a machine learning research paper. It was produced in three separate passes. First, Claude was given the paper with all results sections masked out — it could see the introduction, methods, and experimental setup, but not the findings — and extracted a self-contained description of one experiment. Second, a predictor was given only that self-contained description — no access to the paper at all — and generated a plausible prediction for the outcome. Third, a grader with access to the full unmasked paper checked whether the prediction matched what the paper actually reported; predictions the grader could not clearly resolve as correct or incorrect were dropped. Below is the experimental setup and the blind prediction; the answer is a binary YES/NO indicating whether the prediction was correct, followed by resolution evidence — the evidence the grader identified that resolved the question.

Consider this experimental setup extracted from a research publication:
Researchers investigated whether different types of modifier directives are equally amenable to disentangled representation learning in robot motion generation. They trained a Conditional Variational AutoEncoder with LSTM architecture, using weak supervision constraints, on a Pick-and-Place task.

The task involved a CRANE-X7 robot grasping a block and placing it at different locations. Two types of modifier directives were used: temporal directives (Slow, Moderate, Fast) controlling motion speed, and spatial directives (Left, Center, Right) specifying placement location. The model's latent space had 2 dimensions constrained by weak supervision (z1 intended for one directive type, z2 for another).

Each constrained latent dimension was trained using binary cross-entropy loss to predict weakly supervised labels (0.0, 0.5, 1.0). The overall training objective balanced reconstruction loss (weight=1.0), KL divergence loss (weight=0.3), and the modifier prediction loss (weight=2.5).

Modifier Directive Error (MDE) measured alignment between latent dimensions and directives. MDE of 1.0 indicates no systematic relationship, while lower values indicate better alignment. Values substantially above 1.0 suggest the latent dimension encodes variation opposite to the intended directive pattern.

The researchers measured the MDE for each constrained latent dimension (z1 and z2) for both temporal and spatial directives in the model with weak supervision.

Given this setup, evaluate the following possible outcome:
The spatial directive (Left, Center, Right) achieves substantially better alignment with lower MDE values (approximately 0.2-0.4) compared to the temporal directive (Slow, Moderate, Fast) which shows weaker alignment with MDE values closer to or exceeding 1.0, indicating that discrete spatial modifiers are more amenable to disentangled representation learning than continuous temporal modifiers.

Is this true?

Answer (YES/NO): NO